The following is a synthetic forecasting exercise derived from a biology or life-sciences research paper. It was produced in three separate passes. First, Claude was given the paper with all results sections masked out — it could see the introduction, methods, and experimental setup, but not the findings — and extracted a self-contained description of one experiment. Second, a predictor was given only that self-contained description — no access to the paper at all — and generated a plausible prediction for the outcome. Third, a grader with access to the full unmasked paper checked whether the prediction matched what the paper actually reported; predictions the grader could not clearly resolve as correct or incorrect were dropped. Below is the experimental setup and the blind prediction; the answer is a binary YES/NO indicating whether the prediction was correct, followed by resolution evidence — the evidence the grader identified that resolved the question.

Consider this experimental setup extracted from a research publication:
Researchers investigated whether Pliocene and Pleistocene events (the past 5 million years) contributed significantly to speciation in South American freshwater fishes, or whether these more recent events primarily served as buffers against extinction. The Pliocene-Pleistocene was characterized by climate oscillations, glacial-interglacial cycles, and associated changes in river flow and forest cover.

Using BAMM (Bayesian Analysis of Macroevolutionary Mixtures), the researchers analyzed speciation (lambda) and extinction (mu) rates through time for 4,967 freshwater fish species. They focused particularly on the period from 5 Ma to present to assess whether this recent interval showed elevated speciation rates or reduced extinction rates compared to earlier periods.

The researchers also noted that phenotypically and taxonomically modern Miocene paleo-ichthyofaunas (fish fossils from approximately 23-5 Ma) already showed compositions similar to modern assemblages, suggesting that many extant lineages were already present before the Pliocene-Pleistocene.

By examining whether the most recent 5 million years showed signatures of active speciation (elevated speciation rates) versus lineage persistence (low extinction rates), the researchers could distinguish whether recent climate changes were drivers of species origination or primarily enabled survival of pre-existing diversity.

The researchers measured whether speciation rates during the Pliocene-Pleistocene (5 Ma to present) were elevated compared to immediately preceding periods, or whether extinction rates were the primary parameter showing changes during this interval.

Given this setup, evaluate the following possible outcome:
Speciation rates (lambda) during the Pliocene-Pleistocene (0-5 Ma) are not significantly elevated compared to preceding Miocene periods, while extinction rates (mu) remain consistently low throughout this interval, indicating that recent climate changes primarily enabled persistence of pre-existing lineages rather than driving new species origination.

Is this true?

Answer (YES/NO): YES